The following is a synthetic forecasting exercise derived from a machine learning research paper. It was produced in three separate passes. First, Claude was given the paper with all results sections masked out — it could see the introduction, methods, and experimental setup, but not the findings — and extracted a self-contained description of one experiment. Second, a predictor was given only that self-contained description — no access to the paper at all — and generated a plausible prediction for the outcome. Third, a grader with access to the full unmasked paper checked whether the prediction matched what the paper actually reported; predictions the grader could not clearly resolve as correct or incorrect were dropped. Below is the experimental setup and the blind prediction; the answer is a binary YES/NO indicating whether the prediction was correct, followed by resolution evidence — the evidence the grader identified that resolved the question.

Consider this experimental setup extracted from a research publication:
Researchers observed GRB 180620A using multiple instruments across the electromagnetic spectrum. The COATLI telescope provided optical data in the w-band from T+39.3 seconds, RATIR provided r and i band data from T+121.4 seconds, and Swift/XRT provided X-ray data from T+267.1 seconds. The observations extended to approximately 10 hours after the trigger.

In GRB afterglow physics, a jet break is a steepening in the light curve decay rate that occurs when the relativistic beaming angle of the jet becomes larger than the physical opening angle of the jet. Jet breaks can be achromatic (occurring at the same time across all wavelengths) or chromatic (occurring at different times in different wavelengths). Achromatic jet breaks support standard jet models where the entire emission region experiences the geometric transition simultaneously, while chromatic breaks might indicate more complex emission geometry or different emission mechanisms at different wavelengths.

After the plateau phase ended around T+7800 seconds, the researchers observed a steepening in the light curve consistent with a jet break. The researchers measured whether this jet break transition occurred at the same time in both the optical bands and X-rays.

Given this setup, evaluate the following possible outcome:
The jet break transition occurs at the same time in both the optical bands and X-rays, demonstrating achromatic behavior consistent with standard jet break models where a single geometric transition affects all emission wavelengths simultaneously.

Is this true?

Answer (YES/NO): YES